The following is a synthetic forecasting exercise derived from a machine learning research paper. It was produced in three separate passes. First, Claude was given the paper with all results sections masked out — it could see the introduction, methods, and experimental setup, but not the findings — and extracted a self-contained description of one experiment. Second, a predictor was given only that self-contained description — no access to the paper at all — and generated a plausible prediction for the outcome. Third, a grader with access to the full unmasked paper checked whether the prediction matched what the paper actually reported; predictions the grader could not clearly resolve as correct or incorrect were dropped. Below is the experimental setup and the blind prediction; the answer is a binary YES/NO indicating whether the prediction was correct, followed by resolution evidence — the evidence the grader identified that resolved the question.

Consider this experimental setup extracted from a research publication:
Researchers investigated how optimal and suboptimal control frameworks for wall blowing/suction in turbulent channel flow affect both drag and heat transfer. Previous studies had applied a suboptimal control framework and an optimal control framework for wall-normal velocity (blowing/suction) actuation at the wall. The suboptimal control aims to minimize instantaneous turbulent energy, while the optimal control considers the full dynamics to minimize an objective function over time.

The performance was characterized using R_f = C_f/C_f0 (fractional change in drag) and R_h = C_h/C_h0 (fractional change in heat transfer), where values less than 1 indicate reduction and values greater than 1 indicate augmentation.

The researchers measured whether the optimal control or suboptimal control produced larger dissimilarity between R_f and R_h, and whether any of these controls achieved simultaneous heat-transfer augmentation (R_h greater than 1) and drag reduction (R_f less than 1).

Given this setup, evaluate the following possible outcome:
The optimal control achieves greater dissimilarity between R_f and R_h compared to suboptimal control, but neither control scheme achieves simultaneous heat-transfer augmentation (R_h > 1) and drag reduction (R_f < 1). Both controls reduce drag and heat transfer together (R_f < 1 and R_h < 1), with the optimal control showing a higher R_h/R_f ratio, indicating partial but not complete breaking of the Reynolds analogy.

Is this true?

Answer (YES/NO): NO